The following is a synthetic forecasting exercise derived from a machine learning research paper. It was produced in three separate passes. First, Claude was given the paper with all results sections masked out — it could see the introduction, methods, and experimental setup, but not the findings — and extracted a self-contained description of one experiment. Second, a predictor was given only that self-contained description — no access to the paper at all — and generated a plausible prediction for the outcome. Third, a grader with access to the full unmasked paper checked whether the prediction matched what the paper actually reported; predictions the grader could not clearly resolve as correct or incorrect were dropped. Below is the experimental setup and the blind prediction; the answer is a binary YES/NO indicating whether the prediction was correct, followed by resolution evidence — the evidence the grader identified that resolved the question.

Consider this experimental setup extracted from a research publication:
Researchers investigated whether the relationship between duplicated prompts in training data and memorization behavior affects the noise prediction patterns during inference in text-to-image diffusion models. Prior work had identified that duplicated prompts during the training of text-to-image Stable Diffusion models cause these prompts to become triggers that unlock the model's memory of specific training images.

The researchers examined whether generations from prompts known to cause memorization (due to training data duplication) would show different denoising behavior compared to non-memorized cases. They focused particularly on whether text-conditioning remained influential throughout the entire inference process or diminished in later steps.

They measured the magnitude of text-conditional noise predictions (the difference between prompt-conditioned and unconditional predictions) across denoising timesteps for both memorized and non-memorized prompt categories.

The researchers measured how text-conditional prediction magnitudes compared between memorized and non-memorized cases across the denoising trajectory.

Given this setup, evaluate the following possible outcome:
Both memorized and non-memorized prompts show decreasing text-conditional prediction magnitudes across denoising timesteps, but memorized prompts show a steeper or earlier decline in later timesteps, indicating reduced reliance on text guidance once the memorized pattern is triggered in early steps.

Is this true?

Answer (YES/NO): NO